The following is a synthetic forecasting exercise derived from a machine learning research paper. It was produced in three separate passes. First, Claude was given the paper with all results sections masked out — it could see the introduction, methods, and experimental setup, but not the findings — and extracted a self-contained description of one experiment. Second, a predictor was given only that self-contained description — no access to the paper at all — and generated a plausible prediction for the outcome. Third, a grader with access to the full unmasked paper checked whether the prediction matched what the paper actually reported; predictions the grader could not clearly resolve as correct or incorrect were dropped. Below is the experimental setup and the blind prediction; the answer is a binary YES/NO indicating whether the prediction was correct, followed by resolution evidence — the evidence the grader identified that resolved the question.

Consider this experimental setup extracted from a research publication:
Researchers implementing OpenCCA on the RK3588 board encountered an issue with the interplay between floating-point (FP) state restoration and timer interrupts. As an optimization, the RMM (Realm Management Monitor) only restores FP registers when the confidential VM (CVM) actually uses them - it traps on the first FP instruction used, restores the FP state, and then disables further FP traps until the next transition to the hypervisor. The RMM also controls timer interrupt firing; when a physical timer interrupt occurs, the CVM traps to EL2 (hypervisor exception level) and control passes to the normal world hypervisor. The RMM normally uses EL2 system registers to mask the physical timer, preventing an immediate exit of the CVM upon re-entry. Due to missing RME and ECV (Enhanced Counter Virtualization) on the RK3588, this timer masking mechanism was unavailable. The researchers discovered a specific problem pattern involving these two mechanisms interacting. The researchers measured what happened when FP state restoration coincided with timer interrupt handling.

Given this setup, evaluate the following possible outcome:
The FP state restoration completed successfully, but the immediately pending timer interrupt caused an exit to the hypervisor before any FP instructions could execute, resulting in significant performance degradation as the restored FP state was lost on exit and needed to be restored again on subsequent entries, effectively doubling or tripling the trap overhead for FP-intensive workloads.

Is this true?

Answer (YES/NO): NO